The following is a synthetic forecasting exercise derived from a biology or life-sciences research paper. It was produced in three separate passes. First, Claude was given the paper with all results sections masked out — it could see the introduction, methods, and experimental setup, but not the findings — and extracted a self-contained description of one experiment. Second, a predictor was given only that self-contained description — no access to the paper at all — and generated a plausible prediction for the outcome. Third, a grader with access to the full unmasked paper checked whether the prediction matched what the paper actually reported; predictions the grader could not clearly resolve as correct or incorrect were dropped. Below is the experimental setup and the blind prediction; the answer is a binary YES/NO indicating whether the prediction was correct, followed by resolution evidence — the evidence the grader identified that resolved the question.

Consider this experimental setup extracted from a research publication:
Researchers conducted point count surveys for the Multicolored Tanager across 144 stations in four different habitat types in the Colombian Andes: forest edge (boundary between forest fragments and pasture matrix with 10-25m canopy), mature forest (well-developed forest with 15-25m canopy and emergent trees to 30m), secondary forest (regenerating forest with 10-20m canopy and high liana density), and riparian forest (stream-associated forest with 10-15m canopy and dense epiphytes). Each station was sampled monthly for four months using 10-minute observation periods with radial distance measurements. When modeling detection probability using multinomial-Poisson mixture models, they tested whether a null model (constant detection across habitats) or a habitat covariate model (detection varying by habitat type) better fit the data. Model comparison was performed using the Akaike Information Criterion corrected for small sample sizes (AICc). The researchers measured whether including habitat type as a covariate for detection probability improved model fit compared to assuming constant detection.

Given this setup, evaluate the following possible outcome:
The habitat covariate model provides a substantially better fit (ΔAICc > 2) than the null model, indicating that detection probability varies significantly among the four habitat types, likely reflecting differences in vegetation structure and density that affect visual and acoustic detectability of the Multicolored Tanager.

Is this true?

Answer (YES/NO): YES